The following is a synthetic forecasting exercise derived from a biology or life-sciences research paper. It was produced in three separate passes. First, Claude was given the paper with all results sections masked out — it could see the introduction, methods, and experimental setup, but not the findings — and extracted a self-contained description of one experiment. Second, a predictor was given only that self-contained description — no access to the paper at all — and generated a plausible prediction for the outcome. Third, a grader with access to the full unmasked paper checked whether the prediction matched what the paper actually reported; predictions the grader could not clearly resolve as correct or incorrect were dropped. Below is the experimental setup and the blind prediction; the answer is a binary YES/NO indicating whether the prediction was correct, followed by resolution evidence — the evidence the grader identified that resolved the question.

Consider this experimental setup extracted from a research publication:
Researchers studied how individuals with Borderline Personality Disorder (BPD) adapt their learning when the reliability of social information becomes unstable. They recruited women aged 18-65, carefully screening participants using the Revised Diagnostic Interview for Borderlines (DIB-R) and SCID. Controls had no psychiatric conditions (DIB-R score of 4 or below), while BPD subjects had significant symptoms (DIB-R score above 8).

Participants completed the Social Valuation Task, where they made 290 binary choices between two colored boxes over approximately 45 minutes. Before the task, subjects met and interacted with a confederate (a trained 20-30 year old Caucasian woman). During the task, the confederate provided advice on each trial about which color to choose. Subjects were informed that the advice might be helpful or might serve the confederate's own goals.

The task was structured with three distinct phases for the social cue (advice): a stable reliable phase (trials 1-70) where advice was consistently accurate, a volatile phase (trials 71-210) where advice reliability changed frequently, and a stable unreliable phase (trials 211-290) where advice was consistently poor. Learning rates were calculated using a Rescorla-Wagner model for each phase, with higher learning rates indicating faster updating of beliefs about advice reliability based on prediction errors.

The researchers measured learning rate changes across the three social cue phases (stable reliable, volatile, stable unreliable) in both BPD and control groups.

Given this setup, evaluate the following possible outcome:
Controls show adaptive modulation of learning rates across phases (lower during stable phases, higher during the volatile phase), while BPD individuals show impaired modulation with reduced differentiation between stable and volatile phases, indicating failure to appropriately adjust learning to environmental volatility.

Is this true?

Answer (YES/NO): YES